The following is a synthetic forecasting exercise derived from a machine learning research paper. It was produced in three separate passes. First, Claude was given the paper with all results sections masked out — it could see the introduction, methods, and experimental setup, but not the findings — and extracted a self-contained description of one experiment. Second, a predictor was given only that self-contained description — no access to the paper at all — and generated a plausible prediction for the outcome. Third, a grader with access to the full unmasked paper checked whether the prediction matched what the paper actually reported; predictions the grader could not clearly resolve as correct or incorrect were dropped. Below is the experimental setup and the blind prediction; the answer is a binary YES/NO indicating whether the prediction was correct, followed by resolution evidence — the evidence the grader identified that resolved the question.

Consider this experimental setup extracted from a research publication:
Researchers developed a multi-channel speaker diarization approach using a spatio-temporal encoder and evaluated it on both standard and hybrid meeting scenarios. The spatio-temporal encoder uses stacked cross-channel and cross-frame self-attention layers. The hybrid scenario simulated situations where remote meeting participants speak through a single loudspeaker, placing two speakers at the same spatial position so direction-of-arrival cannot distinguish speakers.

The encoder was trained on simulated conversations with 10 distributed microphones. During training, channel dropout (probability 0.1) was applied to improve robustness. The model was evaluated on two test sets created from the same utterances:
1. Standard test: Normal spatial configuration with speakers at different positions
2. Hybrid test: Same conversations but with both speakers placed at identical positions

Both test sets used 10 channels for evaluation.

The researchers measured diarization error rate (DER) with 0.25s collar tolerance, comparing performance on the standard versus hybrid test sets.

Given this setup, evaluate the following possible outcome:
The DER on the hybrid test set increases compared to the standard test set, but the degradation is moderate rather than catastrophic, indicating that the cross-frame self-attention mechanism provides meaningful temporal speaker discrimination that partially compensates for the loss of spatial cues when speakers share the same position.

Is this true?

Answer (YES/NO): NO